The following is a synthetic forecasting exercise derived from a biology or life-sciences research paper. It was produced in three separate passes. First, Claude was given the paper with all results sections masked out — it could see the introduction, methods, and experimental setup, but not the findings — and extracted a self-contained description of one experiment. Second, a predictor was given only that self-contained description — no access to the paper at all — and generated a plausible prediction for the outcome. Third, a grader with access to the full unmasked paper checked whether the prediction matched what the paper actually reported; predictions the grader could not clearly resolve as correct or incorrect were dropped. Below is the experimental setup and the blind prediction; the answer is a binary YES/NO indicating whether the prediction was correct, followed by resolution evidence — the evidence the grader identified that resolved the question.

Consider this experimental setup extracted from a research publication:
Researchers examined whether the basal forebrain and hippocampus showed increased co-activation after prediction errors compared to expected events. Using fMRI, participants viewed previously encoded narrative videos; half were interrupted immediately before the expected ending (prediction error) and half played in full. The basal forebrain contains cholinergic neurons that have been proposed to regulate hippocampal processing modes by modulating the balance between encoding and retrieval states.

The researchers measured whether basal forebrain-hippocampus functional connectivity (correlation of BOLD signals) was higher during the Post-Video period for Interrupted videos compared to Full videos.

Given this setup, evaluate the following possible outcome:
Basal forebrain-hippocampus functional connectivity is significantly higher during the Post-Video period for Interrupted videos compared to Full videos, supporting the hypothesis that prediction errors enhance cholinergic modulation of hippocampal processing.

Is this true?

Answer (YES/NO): NO